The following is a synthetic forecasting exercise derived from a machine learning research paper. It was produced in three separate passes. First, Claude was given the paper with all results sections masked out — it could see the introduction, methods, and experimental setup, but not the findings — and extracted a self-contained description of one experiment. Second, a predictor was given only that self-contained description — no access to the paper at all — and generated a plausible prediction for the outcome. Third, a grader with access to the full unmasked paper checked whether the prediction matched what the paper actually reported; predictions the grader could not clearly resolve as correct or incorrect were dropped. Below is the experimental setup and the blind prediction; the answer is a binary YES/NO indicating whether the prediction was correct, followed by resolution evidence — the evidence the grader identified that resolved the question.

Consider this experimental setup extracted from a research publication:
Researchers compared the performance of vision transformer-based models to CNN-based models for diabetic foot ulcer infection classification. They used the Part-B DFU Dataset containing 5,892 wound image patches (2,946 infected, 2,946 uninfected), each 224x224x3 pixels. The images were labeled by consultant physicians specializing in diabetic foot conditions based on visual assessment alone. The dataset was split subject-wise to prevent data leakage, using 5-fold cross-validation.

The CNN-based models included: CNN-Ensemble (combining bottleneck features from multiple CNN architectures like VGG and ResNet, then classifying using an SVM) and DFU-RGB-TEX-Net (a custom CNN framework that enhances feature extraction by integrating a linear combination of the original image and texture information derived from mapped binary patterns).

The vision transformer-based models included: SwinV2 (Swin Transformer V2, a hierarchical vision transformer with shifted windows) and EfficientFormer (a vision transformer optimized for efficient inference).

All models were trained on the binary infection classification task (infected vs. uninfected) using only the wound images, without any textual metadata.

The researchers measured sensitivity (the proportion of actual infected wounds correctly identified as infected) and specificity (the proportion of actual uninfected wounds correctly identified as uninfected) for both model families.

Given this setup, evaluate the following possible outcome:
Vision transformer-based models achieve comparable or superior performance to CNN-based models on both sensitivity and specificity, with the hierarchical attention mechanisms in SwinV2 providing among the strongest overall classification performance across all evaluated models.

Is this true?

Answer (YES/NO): NO